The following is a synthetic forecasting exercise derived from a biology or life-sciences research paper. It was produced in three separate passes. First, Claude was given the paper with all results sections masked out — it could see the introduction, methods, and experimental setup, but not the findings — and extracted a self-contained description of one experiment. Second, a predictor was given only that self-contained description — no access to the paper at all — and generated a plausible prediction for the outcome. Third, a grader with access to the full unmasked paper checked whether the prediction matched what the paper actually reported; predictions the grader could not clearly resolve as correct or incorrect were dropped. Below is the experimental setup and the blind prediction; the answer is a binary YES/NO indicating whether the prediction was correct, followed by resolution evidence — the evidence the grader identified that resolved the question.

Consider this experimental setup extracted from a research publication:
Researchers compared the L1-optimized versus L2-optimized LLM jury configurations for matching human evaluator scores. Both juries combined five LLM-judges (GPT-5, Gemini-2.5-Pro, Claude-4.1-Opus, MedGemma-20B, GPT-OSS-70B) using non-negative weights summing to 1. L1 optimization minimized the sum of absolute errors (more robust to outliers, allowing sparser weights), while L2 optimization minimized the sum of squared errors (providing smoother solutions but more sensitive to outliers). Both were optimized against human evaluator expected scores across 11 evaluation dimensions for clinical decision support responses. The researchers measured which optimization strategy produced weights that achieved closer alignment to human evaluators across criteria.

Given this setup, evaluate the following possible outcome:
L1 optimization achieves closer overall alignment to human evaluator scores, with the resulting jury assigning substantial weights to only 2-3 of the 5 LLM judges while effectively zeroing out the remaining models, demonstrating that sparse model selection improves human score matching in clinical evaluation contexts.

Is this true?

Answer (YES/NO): YES